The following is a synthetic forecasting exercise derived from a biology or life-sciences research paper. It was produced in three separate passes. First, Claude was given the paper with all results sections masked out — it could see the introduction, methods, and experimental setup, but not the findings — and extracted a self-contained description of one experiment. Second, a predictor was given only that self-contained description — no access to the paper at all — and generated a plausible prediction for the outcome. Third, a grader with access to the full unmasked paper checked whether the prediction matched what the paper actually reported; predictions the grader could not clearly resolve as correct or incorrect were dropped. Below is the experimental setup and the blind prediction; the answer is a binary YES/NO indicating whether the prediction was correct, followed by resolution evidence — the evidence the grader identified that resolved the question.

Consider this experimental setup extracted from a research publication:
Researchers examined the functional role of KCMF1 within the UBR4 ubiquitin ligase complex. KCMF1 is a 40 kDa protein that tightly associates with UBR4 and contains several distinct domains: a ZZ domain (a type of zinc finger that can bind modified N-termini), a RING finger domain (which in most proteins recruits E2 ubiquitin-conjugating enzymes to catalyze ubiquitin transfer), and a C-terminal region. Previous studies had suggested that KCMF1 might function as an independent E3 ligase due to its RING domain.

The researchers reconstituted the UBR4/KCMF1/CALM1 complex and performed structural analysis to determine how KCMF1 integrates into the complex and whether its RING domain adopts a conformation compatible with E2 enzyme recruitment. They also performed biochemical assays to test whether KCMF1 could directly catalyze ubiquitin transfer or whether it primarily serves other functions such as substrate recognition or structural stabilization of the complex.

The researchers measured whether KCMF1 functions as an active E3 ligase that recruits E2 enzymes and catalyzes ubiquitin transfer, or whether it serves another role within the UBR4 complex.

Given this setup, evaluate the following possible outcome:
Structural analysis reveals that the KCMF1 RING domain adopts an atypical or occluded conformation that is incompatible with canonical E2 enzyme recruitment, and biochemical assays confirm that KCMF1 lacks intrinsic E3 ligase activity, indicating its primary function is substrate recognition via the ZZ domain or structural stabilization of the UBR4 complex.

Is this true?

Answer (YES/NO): NO